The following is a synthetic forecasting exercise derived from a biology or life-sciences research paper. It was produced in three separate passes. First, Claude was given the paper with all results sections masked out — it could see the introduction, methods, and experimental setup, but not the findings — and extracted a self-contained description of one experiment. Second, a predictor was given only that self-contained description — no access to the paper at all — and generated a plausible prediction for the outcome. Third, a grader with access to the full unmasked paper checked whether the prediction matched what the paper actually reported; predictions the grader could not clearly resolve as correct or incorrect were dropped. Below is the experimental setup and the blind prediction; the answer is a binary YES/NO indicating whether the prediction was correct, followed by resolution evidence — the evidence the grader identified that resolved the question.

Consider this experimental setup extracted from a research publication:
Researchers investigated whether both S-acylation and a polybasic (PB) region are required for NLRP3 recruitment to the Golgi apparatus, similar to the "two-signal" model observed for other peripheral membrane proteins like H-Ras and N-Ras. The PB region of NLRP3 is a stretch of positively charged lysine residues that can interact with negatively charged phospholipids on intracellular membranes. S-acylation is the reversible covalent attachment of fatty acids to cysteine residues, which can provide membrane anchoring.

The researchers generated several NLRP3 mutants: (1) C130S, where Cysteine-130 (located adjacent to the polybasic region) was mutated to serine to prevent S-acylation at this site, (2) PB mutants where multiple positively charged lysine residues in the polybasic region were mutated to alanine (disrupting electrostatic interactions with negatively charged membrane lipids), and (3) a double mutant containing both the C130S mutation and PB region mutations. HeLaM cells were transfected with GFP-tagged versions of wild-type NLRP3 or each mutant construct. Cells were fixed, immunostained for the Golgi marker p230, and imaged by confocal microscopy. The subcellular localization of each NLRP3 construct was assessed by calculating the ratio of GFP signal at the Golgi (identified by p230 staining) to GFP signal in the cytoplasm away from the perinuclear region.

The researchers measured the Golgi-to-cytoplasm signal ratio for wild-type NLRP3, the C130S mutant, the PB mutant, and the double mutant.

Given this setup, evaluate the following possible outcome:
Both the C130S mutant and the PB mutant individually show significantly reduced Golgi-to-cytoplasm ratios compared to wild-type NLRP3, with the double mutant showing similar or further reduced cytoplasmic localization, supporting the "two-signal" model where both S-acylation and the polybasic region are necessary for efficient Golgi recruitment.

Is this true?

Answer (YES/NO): YES